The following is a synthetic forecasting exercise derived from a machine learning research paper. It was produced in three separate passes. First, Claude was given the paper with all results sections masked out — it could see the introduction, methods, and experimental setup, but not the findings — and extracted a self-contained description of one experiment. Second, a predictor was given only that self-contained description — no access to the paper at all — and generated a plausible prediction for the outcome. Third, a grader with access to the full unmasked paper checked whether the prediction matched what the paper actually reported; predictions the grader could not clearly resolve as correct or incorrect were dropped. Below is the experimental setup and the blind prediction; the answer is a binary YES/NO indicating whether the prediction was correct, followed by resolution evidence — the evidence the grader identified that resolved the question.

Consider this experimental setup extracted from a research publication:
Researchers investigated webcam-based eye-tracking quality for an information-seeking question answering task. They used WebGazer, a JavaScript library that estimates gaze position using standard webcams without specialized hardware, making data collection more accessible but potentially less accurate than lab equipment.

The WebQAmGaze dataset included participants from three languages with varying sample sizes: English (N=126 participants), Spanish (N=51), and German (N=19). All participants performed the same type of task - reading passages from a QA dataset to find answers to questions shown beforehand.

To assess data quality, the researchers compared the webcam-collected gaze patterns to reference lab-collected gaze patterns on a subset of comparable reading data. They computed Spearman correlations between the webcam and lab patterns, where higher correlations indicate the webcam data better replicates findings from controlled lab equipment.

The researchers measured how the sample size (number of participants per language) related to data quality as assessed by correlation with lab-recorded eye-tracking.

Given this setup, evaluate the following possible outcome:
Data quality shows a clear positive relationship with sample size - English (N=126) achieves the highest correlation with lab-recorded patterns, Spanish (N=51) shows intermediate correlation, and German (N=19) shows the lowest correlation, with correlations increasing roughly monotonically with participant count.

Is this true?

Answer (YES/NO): NO